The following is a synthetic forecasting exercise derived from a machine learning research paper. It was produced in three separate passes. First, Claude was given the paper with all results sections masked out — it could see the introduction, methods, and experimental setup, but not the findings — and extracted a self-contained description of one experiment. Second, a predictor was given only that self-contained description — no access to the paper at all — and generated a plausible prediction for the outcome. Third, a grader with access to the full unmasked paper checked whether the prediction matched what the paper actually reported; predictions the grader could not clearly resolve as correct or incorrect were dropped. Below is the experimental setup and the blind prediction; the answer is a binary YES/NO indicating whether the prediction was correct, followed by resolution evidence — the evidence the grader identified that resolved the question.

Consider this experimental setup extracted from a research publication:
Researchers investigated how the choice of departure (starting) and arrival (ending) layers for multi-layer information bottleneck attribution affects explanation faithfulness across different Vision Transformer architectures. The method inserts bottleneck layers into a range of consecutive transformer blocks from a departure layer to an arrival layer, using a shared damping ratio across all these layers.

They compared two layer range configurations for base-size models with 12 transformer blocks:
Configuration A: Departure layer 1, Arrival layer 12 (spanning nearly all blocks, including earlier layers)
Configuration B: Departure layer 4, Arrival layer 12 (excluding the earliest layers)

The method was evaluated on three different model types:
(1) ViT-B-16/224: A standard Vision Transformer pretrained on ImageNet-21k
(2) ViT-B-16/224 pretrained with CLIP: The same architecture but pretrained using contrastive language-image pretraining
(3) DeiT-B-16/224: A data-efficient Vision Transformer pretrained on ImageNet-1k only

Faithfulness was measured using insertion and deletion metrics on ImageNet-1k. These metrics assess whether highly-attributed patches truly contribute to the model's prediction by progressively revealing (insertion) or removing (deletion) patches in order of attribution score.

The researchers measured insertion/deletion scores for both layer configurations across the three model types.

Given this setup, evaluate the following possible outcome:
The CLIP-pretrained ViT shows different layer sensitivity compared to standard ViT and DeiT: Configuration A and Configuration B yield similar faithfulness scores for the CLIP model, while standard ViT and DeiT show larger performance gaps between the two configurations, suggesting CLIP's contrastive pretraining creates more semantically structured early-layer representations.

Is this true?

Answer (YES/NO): NO